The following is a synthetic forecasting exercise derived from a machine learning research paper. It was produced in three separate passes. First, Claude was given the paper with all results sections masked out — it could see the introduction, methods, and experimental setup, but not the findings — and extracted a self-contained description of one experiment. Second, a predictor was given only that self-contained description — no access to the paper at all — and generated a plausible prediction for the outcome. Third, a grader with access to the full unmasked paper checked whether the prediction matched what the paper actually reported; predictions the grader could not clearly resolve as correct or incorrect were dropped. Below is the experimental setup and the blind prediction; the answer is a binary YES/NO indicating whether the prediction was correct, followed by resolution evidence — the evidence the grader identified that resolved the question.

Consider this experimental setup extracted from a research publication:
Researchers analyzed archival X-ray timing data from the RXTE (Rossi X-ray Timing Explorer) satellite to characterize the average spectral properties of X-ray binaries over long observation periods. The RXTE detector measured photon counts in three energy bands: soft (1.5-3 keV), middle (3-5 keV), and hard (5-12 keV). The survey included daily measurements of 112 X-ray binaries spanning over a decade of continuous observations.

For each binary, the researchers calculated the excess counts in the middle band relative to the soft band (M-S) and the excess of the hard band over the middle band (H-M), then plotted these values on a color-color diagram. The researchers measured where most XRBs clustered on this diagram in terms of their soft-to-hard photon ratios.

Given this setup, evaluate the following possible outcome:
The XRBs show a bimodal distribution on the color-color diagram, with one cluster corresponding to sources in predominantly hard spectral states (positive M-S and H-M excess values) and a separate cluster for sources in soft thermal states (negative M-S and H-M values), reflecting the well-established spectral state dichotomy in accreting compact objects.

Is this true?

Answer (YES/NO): NO